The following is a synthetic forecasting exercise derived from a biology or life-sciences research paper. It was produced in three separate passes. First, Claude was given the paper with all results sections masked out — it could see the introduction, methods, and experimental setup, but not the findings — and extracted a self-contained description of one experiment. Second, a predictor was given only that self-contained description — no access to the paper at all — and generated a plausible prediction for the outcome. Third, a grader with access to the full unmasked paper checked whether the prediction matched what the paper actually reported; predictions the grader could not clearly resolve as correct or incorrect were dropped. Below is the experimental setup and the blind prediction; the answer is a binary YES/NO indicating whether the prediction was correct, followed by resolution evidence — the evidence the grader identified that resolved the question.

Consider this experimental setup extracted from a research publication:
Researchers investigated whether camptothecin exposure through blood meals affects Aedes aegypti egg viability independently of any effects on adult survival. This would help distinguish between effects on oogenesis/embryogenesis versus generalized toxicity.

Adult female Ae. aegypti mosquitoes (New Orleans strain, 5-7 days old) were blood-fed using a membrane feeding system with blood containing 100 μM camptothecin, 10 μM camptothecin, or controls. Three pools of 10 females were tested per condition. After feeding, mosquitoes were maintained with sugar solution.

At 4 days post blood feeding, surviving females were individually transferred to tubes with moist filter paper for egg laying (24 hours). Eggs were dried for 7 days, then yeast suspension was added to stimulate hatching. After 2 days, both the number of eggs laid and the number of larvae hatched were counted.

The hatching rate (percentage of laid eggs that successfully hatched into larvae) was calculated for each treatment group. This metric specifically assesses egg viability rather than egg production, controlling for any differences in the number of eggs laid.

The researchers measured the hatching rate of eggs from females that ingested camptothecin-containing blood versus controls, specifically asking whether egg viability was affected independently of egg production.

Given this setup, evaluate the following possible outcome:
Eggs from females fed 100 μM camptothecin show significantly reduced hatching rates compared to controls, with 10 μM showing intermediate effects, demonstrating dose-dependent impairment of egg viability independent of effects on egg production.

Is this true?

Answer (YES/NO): NO